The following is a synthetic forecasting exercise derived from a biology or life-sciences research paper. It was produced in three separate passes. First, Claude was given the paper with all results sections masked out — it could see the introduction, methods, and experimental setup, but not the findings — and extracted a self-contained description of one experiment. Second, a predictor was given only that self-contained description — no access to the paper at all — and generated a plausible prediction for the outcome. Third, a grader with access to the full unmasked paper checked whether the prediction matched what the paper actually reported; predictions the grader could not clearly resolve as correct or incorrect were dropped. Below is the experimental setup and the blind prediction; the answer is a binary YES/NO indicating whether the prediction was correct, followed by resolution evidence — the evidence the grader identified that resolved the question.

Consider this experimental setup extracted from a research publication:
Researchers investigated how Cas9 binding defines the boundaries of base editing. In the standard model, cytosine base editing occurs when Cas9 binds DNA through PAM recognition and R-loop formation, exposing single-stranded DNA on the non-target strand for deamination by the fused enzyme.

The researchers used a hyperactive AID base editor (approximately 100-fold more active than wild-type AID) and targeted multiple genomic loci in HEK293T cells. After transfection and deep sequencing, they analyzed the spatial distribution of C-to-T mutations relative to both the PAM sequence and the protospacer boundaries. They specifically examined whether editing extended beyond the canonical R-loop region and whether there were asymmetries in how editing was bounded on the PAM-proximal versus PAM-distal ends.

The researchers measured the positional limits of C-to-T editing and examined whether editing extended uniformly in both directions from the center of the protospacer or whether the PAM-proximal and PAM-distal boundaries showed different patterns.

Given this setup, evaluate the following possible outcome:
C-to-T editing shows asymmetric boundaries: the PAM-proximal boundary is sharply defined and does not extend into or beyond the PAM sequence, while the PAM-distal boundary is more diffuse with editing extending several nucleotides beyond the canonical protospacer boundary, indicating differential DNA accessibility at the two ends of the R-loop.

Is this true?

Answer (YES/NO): YES